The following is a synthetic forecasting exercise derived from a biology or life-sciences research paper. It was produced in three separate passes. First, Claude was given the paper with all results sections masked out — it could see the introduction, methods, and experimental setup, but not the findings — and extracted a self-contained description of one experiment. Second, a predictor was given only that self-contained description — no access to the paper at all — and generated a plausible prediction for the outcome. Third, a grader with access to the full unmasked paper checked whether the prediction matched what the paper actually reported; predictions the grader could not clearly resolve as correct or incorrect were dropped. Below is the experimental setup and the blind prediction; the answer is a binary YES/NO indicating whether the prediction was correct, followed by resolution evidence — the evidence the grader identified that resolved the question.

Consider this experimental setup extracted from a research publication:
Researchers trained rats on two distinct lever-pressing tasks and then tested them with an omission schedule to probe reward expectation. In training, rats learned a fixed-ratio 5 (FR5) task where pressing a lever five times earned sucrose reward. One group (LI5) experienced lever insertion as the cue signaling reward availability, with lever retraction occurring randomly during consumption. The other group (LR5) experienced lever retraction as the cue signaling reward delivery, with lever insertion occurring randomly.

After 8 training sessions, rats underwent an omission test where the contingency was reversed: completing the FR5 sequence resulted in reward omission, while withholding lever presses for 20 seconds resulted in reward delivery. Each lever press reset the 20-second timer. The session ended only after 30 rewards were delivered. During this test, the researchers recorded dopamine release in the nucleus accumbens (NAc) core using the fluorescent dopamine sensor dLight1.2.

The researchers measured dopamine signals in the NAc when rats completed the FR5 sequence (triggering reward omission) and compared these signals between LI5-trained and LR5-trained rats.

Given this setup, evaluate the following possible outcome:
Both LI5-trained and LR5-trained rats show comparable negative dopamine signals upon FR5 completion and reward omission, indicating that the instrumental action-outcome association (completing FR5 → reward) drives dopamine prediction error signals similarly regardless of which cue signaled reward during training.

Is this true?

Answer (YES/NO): NO